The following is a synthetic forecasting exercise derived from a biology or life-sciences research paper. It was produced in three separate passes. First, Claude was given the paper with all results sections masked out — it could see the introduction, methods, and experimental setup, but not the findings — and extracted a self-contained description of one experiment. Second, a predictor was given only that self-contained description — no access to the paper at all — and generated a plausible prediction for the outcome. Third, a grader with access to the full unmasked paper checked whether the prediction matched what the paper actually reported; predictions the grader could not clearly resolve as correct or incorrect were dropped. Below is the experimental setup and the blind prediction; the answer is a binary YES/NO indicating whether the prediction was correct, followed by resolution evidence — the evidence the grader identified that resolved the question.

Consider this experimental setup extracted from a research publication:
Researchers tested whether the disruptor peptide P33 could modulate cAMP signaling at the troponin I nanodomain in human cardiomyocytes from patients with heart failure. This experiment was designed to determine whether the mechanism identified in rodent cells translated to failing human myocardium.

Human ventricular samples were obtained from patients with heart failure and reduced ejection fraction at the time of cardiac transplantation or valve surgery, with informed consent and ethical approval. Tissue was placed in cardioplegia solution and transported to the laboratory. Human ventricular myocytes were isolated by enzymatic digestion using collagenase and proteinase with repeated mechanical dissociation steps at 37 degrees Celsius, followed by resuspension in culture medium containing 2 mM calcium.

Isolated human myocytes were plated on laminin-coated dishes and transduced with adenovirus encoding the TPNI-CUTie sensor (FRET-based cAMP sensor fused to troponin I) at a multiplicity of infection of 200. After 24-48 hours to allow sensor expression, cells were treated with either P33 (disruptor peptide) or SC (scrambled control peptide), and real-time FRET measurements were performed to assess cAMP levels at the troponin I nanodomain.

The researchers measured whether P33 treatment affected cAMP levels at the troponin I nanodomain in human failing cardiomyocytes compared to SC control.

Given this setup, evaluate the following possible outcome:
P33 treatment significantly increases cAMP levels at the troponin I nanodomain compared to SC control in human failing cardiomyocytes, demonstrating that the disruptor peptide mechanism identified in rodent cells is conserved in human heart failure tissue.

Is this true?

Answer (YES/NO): YES